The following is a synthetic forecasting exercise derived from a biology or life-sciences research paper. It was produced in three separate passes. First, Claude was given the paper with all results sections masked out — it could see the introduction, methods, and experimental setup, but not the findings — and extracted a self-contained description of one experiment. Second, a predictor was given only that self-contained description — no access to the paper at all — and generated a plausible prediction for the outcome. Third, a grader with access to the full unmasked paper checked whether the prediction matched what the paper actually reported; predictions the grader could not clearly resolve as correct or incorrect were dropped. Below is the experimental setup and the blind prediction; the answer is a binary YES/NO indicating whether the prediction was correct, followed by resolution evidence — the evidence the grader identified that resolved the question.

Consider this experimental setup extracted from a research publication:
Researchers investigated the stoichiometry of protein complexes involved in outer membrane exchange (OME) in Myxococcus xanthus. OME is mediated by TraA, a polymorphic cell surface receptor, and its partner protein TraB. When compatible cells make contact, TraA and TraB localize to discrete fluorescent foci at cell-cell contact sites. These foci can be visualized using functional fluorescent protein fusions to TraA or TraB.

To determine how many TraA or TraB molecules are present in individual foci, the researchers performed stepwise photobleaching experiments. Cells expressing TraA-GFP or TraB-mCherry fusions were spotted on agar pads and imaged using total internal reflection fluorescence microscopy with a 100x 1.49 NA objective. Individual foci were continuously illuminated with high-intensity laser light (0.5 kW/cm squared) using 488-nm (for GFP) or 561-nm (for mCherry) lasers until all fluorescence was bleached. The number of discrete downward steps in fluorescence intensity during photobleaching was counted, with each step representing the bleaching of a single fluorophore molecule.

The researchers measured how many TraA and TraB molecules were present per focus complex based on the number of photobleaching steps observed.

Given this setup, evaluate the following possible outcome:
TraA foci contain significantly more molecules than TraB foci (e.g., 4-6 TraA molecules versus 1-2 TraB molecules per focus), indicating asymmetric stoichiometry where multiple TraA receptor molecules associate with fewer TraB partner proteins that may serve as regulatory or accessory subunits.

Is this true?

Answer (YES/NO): NO